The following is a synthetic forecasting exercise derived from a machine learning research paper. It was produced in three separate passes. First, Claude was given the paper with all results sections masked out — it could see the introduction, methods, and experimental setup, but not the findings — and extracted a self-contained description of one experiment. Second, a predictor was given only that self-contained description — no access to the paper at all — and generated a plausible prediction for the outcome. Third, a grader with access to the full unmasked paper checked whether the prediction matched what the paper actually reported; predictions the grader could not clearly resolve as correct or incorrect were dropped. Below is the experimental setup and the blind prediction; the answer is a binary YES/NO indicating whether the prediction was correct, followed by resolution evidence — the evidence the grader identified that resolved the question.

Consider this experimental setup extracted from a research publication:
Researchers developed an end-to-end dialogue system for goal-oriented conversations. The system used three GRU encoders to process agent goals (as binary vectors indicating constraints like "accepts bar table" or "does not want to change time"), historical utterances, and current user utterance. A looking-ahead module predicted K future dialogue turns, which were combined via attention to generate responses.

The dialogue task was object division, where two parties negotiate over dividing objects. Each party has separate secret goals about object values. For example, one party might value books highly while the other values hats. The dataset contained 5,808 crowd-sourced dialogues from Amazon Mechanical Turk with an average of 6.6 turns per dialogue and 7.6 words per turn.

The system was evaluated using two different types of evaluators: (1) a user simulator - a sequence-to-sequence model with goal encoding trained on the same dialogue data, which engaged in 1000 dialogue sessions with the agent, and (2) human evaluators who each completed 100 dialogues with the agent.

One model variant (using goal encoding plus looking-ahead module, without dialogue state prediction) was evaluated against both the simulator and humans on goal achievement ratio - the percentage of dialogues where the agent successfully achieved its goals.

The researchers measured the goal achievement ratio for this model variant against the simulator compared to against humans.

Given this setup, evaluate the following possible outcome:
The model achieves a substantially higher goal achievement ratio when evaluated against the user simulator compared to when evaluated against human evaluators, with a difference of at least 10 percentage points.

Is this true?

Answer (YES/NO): NO